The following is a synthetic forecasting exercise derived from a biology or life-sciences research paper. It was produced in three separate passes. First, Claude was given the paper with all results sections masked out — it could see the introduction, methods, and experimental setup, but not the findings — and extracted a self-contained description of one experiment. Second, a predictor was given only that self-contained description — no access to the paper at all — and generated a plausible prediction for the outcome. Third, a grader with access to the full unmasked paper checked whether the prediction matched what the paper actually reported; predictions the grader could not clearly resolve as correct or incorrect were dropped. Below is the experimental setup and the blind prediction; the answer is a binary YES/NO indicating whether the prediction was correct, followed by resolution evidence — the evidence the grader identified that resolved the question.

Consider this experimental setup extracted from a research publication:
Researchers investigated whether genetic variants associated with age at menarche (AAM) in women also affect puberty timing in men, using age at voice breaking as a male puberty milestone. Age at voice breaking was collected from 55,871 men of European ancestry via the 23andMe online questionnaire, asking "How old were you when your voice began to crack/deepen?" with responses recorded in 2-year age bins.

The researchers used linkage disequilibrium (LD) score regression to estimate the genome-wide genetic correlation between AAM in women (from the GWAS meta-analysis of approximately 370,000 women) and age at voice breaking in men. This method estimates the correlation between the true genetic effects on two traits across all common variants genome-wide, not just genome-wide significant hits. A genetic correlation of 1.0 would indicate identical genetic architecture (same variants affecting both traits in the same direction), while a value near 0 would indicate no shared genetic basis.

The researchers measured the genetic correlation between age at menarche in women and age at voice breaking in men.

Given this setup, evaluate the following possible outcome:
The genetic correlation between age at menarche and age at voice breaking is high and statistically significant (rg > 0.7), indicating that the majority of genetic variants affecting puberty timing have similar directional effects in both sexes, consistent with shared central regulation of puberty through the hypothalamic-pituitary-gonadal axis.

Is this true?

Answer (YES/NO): YES